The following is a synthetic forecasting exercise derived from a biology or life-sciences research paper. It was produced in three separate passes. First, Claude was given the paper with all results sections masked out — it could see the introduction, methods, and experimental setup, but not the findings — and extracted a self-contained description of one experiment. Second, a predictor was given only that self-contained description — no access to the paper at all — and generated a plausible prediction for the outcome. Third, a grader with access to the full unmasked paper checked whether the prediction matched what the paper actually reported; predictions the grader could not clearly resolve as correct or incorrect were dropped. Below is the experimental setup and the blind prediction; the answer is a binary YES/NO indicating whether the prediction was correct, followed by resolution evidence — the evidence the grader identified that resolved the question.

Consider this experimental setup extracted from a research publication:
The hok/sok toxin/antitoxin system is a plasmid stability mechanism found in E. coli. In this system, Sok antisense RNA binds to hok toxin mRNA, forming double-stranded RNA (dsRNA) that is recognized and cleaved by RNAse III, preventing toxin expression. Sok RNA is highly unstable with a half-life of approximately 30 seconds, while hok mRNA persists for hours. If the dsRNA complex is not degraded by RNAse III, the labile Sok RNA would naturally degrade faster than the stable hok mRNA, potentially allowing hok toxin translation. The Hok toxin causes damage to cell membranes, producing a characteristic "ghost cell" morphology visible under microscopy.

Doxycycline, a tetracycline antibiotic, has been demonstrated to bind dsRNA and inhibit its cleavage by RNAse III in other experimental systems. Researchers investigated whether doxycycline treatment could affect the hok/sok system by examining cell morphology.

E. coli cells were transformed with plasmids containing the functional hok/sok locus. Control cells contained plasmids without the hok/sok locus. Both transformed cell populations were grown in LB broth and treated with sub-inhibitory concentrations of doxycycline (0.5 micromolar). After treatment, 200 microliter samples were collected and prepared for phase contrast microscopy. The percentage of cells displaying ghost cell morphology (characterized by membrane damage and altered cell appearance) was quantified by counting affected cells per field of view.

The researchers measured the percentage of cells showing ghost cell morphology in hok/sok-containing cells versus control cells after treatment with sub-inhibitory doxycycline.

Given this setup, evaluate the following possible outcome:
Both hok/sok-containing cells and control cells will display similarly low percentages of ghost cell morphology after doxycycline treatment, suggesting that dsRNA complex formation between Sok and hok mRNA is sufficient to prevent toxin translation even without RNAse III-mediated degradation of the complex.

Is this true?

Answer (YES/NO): NO